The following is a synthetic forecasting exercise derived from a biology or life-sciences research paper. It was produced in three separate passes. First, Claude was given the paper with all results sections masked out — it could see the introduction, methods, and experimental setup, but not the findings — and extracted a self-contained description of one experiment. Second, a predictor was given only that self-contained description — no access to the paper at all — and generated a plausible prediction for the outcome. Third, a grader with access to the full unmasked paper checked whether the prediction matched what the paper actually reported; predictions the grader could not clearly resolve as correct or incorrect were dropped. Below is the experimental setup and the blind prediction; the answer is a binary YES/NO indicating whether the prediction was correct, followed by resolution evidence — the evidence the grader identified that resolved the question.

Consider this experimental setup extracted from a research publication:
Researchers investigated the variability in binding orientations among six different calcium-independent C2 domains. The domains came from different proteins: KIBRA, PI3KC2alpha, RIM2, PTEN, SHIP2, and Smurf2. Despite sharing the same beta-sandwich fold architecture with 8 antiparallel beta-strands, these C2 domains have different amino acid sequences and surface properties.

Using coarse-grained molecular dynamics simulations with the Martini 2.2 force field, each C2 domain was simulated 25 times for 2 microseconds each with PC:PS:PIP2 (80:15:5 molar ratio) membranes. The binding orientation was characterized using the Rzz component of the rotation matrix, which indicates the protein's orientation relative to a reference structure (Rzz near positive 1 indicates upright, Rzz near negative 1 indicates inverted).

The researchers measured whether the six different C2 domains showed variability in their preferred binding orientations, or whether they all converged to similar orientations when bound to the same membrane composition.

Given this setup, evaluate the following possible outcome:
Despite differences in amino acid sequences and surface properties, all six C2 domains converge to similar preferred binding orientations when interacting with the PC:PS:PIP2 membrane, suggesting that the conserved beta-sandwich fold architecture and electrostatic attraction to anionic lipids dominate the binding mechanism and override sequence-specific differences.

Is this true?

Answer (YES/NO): NO